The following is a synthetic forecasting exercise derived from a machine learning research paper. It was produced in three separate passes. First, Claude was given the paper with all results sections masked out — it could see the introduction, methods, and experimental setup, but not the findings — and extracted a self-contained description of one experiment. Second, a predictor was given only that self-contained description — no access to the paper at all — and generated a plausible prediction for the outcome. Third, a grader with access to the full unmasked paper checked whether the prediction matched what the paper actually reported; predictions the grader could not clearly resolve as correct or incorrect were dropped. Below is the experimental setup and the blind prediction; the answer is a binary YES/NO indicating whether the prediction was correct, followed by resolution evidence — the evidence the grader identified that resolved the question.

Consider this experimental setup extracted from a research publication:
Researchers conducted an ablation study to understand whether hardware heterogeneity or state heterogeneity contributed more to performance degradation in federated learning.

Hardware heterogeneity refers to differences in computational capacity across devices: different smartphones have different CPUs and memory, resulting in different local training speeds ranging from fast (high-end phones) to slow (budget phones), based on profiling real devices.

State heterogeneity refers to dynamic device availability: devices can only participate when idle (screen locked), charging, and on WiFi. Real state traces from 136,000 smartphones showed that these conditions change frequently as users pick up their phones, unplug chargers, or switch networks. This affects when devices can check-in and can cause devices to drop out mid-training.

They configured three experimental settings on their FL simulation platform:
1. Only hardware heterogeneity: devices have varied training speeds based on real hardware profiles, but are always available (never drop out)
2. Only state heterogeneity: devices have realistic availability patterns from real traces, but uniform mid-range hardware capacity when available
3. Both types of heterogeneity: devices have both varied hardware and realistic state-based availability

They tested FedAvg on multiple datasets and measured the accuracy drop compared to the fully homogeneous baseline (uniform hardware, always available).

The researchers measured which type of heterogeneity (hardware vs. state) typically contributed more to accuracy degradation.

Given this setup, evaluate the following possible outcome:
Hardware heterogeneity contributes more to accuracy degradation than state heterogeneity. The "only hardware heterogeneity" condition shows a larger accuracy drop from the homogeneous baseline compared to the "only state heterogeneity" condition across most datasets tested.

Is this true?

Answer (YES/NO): NO